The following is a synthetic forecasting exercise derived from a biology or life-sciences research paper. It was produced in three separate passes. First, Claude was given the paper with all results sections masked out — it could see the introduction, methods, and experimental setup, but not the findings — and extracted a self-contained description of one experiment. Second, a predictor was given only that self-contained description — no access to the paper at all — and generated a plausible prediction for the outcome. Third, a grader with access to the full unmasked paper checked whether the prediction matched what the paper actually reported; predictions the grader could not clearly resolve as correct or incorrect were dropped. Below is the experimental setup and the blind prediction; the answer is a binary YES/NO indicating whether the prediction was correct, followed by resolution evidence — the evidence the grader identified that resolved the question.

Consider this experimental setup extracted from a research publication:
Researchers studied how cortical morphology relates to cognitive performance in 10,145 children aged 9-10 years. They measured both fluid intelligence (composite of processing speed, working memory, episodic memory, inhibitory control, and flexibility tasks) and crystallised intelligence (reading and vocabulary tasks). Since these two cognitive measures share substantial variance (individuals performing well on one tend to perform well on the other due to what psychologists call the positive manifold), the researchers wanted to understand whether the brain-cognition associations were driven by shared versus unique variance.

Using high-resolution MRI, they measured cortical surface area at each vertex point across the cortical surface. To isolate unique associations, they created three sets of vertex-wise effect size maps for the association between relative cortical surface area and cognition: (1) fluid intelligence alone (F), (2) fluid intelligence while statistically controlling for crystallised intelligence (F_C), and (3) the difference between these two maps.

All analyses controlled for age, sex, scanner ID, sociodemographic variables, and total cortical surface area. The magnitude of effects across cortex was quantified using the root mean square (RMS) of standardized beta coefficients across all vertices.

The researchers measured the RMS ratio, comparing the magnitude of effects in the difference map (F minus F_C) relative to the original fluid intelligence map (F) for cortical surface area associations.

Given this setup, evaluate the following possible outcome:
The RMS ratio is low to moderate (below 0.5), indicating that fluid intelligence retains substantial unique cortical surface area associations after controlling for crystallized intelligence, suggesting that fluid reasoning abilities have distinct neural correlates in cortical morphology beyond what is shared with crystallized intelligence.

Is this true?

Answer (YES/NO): YES